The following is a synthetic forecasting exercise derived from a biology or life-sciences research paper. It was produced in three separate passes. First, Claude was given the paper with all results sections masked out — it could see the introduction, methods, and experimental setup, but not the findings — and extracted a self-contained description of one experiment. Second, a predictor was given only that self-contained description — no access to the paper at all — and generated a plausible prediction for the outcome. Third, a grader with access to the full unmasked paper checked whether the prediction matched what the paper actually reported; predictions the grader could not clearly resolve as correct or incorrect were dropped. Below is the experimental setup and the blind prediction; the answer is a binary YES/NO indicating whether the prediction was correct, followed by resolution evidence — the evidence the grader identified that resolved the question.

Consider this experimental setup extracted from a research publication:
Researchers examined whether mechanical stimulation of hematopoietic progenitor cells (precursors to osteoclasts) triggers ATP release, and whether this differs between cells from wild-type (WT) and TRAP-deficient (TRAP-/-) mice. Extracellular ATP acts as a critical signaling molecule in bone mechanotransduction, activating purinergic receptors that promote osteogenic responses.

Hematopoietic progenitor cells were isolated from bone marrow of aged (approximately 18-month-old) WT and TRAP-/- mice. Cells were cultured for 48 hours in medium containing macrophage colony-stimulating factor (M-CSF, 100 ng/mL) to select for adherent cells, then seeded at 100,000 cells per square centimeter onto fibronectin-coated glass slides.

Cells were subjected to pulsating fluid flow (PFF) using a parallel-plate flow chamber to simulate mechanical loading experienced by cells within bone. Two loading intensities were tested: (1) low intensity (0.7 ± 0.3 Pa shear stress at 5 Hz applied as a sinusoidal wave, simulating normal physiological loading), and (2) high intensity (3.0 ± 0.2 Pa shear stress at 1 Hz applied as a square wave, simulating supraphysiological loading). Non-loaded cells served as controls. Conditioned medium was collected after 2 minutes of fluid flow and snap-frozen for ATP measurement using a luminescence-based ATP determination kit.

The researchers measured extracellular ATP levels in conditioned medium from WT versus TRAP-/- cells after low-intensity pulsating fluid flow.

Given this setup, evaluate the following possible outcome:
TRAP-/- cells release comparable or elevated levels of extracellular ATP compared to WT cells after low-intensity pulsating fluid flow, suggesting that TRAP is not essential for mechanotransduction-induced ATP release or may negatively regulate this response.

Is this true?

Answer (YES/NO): NO